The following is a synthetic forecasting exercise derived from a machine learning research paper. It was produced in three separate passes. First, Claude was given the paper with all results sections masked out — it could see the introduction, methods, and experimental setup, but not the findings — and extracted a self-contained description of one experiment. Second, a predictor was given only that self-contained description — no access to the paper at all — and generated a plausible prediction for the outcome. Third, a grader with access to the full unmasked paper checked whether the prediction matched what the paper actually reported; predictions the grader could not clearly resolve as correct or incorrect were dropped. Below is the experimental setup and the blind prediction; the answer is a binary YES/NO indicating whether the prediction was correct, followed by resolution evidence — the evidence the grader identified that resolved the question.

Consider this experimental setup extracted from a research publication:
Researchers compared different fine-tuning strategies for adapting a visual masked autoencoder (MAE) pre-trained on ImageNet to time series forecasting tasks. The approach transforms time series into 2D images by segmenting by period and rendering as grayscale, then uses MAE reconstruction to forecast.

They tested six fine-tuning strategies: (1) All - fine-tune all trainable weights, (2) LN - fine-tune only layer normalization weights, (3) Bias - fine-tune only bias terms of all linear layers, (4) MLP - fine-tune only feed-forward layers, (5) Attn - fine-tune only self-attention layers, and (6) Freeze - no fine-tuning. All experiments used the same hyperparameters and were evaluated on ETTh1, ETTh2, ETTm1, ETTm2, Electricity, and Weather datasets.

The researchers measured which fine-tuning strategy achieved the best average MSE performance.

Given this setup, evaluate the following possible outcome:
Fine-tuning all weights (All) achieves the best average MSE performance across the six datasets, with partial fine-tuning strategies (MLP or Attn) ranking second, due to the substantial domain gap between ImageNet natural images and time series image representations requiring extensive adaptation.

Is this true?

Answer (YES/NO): NO